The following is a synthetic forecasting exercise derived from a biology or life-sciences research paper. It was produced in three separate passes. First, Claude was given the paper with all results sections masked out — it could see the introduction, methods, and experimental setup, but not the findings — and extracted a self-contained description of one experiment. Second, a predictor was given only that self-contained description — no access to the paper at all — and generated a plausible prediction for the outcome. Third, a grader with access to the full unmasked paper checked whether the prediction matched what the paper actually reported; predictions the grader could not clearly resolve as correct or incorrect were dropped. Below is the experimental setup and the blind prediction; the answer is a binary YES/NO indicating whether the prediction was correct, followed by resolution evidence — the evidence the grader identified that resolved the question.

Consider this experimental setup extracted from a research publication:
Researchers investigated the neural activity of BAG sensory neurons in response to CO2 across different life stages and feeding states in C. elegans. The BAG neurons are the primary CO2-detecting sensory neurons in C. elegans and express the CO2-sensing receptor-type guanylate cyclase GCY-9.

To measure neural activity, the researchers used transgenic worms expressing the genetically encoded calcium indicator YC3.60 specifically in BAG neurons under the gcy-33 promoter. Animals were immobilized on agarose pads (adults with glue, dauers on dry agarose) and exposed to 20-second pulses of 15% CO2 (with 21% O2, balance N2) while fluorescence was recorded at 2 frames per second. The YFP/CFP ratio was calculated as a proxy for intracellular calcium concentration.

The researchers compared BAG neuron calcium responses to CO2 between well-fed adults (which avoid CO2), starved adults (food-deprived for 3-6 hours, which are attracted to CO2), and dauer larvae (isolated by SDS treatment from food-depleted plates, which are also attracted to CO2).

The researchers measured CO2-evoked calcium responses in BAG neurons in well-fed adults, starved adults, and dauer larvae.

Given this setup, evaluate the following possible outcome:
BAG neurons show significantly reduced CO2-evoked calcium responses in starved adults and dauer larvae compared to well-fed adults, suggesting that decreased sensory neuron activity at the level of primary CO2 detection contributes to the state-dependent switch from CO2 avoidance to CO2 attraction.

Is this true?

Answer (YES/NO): NO